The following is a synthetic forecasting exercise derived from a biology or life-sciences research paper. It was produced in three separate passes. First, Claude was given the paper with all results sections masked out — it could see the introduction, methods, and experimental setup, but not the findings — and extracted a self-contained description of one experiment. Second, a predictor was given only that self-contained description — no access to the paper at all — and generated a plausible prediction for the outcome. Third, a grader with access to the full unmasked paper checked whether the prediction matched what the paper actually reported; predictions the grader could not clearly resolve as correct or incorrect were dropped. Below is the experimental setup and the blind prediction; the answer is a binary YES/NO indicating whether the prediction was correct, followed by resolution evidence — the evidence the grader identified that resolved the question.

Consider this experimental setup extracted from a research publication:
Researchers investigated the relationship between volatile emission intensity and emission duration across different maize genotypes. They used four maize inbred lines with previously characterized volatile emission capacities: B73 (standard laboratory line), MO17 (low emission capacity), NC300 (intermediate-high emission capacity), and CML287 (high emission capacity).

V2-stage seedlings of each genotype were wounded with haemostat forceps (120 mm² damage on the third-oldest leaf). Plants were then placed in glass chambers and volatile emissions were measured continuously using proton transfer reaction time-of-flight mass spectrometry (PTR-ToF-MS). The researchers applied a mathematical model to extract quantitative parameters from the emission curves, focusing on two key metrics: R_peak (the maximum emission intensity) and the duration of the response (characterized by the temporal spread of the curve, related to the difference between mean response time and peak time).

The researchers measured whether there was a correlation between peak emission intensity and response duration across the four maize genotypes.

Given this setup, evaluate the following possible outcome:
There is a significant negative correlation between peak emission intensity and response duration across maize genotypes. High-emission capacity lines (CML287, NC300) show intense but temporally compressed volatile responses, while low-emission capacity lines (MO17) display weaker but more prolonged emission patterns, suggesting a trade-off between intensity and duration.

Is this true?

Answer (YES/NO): NO